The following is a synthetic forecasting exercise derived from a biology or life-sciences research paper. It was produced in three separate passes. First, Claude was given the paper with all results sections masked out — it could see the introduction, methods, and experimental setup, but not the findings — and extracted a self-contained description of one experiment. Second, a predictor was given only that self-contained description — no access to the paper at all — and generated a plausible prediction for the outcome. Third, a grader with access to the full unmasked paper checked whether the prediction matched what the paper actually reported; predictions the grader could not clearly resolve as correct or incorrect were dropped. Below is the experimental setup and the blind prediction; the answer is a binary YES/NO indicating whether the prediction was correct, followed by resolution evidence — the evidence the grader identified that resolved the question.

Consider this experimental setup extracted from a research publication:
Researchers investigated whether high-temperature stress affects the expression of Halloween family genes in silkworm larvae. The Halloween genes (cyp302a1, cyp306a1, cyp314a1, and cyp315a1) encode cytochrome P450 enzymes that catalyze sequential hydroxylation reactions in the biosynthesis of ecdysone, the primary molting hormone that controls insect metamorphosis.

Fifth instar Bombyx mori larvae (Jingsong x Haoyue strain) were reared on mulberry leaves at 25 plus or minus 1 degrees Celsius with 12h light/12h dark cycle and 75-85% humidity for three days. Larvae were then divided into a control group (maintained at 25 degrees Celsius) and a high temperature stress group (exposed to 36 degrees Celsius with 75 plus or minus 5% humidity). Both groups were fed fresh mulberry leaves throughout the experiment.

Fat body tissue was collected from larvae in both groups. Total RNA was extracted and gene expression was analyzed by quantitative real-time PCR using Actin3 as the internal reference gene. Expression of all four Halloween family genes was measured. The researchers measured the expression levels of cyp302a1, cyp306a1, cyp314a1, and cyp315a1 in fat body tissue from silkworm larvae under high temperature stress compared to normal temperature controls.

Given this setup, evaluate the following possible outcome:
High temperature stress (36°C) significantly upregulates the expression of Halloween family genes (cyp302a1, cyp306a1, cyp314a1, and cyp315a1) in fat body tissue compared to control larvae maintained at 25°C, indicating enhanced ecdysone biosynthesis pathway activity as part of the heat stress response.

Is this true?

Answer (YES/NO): YES